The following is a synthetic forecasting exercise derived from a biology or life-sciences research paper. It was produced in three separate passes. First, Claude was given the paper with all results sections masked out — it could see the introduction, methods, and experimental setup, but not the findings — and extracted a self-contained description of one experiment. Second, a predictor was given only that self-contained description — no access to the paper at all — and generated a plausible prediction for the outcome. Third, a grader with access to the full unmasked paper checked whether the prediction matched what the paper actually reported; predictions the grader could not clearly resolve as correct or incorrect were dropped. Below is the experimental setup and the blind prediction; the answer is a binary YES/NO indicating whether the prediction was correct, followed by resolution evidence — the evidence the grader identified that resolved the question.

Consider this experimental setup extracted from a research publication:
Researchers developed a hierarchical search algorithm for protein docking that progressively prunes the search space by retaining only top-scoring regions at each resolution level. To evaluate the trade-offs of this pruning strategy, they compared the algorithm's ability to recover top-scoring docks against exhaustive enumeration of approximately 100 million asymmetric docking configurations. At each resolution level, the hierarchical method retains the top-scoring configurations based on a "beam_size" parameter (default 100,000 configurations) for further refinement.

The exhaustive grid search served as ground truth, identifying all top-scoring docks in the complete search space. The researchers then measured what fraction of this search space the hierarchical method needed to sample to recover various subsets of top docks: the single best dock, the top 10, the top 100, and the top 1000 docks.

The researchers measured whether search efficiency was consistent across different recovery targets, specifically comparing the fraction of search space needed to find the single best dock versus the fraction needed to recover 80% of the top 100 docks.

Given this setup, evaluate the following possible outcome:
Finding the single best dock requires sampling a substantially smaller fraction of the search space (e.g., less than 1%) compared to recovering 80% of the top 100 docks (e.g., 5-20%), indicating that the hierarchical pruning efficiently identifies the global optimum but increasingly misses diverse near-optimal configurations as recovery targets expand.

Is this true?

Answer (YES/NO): NO